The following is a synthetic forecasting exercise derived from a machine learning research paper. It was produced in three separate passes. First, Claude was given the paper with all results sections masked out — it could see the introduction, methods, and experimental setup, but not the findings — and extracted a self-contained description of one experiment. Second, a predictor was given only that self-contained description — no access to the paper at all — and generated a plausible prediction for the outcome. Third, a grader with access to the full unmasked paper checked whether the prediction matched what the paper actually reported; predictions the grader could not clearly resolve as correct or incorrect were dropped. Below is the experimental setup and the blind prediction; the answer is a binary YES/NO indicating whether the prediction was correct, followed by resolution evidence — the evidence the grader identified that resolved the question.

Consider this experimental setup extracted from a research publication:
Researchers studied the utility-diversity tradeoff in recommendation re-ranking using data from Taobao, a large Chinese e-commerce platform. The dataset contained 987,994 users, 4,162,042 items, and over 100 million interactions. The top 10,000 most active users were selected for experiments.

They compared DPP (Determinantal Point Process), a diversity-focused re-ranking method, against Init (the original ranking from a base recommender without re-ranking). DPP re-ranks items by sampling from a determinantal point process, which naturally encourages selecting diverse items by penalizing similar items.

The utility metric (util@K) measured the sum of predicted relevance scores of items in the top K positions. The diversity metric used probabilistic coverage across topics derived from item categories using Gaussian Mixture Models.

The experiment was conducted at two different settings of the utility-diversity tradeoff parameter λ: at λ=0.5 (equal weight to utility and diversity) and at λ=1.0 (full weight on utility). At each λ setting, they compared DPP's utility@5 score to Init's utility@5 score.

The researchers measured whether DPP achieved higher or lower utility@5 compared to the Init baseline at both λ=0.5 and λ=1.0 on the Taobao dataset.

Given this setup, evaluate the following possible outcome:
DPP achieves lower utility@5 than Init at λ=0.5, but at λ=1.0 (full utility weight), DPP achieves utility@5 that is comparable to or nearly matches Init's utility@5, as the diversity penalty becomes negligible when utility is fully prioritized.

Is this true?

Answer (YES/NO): NO